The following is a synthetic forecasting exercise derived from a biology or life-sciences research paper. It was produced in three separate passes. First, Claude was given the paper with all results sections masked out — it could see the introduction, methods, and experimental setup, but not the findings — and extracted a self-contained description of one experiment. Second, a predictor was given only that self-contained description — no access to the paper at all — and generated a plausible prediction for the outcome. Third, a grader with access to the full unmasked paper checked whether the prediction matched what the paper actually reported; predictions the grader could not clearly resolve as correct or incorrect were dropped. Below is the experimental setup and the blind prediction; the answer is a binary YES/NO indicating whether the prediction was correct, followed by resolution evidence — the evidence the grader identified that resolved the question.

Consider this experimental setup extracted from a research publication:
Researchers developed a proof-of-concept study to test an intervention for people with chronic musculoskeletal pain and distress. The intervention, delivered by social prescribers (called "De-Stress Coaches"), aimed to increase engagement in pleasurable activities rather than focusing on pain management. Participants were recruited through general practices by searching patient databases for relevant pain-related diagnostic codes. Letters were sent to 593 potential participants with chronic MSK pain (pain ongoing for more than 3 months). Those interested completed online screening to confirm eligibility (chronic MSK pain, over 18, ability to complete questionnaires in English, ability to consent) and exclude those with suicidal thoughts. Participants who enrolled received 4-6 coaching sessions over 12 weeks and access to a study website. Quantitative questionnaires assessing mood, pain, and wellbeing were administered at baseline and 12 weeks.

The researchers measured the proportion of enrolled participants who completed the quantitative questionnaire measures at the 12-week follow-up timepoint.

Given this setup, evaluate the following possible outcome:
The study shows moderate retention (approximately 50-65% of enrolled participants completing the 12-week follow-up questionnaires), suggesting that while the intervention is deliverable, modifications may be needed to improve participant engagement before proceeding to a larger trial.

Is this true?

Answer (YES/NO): NO